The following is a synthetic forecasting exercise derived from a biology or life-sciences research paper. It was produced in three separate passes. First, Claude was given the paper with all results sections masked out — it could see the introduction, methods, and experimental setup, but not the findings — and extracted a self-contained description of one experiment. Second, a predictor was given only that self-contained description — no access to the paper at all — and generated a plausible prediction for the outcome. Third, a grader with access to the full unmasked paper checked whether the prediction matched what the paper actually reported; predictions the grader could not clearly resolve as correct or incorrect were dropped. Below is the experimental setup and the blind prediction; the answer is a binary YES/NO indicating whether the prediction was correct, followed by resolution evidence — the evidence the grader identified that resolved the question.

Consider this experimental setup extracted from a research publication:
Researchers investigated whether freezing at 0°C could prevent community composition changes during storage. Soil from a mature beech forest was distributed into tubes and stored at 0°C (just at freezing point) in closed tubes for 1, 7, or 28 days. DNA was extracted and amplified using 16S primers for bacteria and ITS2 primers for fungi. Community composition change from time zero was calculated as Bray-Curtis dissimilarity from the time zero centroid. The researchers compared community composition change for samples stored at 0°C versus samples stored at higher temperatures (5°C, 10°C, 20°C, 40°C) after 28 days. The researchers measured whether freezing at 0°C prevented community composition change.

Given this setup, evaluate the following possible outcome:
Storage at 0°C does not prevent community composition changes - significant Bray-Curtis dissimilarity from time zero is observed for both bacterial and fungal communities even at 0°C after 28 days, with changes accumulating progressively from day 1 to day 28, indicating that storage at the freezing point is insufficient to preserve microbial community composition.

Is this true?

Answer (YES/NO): NO